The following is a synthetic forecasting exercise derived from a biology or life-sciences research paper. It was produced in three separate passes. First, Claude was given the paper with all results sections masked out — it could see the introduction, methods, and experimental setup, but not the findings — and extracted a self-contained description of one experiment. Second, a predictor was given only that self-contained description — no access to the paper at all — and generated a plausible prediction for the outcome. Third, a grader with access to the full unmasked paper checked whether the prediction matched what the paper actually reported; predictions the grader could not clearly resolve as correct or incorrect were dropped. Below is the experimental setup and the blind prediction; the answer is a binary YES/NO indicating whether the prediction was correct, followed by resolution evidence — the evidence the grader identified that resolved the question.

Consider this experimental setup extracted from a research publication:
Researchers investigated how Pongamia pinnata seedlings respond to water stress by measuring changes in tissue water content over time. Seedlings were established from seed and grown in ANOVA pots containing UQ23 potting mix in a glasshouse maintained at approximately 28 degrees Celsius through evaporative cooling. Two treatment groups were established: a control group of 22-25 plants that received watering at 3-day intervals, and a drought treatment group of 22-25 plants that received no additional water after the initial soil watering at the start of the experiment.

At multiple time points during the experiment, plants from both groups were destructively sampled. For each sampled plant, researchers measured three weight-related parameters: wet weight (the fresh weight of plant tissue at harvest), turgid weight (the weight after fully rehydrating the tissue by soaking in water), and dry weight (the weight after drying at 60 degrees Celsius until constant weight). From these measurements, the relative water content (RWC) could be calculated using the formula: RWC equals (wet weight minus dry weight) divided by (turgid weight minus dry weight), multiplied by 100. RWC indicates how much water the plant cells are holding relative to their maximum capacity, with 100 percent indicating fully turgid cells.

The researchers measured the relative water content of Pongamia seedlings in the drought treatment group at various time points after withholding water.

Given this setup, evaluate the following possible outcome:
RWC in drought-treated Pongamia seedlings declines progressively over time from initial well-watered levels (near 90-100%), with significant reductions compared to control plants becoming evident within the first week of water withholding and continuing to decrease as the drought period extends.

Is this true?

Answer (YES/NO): NO